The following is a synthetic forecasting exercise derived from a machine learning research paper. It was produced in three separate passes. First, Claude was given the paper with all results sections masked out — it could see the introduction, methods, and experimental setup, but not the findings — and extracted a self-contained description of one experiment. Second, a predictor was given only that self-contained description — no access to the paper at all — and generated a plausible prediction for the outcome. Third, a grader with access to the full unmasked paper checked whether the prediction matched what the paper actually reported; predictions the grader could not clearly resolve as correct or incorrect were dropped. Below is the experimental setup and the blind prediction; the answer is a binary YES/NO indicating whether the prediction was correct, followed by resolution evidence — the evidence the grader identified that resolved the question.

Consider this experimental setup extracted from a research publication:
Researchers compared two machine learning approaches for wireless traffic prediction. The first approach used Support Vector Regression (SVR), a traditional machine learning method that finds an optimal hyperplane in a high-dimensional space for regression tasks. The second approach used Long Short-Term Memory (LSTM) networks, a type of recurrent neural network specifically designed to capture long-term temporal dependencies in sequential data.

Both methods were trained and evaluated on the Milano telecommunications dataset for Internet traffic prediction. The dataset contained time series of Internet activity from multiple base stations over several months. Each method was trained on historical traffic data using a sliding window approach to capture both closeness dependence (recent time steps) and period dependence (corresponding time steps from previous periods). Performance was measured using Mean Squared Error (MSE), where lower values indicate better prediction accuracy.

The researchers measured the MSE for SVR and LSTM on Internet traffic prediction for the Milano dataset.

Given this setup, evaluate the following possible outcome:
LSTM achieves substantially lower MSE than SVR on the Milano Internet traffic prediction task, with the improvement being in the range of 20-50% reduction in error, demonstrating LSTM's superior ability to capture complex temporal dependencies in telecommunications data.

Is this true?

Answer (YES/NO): NO